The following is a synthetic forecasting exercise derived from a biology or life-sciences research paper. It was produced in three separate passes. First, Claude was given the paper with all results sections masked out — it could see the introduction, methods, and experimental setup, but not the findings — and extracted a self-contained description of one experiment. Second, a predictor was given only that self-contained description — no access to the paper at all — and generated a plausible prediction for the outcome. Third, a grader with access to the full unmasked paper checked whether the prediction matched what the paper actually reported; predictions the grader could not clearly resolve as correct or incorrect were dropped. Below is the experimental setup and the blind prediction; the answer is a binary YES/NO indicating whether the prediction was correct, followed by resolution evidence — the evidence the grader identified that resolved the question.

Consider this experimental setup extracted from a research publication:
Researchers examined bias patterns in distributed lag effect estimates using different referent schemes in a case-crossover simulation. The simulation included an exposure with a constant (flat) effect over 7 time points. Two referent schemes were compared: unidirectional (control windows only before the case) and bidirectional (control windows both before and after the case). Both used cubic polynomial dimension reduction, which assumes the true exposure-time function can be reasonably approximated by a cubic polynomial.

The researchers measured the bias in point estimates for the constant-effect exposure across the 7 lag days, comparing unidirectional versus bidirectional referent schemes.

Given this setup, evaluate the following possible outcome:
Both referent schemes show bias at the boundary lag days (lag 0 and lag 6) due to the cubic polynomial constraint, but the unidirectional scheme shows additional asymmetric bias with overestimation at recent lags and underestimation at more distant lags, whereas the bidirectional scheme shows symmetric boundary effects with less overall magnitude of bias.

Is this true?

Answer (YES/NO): NO